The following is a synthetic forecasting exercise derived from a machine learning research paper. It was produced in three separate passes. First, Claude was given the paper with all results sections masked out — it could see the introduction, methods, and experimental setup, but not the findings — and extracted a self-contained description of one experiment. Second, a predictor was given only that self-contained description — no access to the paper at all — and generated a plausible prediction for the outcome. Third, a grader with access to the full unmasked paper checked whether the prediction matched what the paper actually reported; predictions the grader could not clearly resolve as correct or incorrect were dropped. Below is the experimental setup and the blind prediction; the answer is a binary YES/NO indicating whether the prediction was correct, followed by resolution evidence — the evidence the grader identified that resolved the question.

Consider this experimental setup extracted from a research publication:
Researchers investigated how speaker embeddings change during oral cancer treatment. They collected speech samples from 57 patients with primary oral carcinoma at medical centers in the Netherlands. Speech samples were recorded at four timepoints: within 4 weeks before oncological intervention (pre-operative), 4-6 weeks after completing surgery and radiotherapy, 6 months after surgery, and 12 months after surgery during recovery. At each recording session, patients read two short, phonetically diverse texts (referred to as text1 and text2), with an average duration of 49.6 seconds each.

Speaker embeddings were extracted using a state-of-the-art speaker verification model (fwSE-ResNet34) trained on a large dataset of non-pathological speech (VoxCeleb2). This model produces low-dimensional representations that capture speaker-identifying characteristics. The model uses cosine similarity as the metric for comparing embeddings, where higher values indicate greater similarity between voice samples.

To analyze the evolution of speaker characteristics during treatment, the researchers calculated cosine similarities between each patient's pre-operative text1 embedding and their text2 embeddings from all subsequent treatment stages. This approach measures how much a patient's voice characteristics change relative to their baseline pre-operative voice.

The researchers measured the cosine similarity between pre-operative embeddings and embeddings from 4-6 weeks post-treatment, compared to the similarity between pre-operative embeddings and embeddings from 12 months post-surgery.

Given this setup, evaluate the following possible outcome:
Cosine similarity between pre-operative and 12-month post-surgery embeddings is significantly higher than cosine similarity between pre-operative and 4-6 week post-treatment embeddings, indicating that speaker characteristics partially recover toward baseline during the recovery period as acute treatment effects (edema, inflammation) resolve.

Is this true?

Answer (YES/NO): YES